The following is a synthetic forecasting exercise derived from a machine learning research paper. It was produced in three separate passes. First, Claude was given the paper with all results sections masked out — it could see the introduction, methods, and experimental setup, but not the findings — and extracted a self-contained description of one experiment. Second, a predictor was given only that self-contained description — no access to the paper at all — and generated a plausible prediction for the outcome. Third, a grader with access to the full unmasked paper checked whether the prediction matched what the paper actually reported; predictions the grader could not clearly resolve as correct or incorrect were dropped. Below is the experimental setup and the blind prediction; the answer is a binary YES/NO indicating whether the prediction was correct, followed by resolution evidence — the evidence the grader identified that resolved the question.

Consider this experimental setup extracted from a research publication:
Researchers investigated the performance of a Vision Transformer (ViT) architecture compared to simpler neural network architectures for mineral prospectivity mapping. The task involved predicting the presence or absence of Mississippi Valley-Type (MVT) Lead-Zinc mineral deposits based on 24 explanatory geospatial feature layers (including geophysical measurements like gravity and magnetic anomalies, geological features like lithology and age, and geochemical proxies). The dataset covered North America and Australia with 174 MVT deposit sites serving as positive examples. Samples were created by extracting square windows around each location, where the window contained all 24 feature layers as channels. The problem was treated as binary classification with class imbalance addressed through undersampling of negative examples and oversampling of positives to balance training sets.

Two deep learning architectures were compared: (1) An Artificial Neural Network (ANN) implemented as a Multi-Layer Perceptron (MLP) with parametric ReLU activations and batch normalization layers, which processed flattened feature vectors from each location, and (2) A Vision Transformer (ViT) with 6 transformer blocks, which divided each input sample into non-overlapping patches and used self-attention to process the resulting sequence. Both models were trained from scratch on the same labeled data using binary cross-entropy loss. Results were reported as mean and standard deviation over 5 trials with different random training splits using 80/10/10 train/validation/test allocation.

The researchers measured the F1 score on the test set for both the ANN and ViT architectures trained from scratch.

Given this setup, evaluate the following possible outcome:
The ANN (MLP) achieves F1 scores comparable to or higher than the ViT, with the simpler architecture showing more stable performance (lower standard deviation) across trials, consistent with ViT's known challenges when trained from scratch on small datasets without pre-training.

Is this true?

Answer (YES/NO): YES